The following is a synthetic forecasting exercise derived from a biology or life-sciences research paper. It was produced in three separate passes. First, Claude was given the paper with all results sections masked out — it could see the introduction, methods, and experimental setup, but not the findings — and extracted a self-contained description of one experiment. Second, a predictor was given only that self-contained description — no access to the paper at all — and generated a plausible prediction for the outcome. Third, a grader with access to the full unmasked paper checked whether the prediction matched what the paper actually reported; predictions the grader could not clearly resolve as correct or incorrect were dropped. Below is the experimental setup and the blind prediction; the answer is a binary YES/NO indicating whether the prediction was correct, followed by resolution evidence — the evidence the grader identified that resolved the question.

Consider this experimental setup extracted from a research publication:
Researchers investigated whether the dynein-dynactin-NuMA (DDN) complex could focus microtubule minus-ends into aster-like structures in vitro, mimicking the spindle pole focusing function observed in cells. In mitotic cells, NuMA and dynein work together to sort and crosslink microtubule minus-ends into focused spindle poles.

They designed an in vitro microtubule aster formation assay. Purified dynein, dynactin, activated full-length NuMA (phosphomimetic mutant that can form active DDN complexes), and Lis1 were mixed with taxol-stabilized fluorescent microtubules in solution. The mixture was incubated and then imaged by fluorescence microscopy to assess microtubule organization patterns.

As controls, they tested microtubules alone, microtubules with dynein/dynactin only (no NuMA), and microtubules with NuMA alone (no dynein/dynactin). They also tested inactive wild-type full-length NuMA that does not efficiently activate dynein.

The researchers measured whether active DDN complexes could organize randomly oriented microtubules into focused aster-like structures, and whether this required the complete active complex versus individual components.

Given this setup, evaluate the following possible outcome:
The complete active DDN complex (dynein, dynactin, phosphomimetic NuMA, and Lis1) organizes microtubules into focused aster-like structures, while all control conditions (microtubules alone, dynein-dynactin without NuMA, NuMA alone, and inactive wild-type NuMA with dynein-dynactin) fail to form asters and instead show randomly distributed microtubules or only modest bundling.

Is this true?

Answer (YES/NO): YES